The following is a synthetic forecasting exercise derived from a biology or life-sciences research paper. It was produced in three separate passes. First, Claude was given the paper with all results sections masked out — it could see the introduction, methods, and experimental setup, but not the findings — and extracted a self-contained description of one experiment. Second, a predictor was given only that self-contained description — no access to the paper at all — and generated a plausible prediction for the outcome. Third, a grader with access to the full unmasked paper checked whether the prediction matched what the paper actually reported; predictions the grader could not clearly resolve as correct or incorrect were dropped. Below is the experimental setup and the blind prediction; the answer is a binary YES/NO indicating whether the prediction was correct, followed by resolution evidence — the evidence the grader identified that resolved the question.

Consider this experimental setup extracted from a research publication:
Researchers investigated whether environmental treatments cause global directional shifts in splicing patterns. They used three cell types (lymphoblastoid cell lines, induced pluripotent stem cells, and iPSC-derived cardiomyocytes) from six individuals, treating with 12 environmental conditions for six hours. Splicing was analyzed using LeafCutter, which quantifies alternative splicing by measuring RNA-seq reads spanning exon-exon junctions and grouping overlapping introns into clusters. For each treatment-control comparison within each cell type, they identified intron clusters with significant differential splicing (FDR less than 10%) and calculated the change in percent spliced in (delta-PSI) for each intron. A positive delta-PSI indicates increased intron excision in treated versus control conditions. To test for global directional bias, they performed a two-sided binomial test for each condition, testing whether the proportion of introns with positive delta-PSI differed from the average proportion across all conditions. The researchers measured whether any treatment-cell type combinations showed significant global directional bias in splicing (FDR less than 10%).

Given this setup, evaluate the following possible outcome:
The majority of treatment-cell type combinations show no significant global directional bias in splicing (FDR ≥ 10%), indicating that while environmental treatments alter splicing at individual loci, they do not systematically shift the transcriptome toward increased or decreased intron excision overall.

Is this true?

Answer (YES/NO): YES